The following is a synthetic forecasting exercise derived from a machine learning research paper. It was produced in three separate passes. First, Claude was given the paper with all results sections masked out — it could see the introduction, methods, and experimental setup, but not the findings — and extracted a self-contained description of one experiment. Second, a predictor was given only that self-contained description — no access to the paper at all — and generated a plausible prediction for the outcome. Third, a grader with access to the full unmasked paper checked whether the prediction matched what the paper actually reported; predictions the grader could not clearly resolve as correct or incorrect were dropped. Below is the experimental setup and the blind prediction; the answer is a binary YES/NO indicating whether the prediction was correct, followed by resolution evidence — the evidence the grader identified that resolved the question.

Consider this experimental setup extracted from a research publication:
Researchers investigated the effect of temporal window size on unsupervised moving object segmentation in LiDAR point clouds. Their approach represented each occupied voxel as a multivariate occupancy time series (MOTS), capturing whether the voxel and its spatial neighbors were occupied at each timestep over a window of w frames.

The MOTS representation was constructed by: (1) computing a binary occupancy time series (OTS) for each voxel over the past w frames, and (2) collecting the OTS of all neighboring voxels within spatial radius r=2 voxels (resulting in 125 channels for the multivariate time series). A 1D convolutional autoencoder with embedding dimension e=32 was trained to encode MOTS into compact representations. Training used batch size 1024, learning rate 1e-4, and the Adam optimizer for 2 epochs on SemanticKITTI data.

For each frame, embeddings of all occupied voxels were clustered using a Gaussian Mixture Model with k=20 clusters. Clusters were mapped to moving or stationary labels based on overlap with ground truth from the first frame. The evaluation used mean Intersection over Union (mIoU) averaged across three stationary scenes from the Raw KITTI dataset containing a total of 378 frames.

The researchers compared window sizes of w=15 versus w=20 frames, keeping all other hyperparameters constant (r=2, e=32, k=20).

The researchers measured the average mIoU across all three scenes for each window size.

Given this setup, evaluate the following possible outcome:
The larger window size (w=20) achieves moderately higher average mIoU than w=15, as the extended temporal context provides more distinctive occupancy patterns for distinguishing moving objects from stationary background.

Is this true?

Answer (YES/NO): NO